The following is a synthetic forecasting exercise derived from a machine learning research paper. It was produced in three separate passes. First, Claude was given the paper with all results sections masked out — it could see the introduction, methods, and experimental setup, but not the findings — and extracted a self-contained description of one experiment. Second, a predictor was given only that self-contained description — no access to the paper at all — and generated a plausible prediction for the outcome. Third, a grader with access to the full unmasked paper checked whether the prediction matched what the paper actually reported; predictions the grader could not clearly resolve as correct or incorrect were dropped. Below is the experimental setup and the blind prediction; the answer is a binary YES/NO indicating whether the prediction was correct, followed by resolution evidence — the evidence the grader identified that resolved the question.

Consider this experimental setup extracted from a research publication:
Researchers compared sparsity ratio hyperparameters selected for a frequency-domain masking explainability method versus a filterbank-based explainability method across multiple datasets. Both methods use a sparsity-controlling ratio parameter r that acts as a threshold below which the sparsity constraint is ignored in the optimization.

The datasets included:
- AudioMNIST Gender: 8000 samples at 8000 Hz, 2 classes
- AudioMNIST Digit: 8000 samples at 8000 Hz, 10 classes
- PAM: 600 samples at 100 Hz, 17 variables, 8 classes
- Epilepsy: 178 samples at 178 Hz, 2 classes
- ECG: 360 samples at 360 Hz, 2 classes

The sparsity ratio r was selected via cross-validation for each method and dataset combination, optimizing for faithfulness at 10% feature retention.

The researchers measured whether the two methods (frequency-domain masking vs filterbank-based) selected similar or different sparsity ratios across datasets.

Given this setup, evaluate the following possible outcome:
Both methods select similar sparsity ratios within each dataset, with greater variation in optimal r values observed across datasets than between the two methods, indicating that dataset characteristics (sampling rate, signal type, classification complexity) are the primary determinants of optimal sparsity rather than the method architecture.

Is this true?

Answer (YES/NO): NO